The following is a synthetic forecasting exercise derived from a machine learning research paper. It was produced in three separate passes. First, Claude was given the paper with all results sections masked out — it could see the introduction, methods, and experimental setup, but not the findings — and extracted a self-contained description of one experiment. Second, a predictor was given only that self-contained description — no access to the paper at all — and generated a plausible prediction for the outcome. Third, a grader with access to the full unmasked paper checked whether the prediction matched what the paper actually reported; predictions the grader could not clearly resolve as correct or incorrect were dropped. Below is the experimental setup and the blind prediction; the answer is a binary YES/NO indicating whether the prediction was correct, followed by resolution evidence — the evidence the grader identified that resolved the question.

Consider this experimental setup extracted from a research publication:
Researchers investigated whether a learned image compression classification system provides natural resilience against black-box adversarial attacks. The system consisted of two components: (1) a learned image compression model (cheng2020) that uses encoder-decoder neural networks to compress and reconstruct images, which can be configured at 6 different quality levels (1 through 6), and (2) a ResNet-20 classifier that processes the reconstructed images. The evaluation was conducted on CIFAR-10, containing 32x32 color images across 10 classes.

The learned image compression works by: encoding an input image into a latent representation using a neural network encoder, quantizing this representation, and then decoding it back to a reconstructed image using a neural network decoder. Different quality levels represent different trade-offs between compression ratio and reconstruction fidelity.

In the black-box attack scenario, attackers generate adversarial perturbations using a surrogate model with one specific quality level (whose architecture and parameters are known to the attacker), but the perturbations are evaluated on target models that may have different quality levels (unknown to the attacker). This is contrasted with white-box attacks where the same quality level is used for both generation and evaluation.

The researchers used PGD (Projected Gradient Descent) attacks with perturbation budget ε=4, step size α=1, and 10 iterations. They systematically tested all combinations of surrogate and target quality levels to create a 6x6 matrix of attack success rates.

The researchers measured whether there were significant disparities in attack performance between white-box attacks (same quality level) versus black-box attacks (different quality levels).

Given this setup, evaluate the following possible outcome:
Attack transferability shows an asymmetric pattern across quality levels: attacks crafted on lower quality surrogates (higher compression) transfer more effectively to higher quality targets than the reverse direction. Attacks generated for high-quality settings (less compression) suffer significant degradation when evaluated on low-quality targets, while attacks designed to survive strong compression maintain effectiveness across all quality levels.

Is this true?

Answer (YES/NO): NO